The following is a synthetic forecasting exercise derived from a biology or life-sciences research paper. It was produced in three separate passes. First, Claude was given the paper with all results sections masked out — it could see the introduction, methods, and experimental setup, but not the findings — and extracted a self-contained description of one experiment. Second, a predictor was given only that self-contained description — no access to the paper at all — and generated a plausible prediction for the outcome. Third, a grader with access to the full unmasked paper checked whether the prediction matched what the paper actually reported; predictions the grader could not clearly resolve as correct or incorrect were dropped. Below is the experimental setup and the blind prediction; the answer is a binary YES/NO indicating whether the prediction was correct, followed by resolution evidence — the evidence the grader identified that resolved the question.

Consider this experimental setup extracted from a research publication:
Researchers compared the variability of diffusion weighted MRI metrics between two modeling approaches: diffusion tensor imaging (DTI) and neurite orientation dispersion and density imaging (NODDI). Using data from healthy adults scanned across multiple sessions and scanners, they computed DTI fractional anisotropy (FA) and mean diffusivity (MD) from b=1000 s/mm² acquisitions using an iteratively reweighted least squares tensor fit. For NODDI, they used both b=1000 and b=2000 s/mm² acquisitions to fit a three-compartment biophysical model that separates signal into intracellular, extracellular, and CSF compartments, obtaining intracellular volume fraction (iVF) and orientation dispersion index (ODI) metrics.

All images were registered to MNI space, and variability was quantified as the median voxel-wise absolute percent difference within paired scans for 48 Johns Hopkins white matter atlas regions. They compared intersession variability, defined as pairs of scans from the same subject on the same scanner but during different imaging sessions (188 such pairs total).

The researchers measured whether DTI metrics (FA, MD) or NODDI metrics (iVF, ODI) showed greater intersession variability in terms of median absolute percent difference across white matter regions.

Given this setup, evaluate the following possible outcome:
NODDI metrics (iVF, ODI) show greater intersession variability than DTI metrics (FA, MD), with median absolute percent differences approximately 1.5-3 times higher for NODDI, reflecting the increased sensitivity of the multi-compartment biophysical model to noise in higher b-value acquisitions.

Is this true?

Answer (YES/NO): NO